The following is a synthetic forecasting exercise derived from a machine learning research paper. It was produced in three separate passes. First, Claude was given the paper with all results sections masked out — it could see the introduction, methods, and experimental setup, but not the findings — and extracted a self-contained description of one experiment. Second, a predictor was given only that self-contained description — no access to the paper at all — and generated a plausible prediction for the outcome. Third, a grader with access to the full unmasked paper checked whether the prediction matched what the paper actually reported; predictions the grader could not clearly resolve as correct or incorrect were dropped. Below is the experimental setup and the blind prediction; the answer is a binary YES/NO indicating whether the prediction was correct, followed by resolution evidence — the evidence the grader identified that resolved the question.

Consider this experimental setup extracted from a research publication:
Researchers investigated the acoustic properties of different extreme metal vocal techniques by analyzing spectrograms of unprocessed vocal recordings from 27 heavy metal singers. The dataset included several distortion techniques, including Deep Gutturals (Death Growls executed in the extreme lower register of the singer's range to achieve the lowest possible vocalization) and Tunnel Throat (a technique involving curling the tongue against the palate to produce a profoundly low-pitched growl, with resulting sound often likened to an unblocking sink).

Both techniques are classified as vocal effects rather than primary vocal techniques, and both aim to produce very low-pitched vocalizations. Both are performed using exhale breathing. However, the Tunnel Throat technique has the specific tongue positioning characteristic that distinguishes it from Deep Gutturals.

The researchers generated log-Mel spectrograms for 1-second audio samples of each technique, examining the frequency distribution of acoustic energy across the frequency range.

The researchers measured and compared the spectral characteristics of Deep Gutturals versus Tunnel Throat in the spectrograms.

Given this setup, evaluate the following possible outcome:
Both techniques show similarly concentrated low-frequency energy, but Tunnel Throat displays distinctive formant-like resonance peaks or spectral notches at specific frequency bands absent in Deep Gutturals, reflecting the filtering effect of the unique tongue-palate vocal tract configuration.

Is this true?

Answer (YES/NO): NO